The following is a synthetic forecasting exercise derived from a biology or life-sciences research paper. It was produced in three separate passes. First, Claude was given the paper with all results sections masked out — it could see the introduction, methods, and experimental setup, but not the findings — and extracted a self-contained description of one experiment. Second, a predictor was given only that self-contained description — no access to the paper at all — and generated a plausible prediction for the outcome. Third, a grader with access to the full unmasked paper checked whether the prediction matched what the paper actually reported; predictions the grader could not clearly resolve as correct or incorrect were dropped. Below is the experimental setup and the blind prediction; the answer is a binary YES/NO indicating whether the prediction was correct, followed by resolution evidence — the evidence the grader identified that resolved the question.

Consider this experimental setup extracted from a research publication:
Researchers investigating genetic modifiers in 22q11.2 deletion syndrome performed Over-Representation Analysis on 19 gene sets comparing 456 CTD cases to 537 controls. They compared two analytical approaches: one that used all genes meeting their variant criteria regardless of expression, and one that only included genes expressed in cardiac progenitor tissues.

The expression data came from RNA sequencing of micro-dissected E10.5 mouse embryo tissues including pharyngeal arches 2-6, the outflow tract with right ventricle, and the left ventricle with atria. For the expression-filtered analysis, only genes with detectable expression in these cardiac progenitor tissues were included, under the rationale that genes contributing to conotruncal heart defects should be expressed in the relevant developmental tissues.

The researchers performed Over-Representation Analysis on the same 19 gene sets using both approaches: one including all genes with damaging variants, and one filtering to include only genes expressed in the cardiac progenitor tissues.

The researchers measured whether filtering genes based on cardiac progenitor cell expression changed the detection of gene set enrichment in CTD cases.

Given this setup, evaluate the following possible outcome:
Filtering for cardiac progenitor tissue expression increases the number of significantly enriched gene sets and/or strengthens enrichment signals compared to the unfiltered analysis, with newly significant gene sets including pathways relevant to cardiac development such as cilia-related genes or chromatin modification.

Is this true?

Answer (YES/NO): NO